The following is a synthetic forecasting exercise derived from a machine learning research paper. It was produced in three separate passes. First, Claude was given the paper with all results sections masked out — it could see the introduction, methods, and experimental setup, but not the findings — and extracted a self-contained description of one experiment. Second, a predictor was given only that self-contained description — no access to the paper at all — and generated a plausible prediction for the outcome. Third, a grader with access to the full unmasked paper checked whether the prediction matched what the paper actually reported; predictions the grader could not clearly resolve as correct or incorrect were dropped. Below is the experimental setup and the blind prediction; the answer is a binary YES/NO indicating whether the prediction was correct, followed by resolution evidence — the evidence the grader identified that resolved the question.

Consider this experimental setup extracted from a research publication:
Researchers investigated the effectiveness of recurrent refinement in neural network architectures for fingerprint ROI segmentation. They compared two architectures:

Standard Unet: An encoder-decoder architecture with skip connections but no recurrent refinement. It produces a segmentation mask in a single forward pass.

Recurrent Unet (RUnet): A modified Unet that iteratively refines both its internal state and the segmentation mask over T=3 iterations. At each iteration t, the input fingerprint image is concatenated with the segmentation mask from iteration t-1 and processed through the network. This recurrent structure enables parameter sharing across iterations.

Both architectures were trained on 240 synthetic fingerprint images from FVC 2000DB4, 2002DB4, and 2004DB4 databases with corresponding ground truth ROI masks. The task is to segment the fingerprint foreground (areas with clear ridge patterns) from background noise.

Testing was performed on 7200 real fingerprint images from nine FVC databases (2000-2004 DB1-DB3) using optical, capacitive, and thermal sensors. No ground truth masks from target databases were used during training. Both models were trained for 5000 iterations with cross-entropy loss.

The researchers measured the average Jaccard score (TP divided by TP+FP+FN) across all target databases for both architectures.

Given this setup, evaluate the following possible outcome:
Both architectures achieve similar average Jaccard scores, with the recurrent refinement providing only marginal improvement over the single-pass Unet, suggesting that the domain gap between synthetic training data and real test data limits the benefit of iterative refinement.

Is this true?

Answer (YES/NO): NO